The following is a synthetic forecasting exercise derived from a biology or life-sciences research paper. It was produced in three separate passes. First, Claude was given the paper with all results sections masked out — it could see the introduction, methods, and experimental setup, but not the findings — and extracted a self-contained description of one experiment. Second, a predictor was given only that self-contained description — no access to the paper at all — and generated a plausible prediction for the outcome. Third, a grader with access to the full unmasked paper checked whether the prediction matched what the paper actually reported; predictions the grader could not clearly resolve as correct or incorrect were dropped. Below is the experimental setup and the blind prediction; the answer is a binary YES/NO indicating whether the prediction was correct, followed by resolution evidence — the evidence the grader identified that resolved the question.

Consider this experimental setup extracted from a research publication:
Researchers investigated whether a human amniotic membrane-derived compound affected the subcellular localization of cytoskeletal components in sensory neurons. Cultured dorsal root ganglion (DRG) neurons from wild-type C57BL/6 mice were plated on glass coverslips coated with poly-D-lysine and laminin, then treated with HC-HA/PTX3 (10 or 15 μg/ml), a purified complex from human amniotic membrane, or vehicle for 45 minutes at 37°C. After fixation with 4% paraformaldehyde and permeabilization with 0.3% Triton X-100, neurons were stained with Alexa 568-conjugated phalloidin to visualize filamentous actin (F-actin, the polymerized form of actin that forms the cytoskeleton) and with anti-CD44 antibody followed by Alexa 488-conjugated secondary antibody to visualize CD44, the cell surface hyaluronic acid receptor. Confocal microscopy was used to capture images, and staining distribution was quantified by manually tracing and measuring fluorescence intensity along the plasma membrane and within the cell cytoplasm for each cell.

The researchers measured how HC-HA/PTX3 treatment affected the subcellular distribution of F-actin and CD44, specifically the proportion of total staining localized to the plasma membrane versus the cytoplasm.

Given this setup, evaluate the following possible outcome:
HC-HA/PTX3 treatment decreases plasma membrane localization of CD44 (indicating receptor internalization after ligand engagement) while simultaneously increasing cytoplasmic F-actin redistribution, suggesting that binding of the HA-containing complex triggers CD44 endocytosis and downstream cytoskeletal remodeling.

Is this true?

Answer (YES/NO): NO